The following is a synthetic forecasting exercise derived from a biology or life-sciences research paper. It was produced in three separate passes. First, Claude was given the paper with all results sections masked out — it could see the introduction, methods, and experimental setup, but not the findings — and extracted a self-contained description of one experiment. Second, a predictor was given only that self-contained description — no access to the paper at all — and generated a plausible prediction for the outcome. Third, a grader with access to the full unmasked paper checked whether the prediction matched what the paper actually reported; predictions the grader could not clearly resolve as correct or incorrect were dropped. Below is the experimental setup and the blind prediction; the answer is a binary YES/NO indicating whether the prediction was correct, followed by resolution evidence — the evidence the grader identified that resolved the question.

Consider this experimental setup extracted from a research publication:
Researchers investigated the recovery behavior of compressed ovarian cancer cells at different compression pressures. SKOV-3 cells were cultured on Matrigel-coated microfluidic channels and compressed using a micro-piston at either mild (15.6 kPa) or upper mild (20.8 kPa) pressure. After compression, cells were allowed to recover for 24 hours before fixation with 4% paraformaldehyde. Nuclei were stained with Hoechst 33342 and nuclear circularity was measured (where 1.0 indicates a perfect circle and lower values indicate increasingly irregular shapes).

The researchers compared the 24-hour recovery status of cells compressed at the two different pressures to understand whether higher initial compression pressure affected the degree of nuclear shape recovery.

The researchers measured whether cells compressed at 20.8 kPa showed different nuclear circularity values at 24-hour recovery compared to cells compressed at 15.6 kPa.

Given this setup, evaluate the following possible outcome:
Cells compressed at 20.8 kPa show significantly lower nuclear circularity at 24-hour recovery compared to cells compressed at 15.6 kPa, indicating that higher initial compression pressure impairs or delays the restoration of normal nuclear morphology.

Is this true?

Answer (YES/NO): YES